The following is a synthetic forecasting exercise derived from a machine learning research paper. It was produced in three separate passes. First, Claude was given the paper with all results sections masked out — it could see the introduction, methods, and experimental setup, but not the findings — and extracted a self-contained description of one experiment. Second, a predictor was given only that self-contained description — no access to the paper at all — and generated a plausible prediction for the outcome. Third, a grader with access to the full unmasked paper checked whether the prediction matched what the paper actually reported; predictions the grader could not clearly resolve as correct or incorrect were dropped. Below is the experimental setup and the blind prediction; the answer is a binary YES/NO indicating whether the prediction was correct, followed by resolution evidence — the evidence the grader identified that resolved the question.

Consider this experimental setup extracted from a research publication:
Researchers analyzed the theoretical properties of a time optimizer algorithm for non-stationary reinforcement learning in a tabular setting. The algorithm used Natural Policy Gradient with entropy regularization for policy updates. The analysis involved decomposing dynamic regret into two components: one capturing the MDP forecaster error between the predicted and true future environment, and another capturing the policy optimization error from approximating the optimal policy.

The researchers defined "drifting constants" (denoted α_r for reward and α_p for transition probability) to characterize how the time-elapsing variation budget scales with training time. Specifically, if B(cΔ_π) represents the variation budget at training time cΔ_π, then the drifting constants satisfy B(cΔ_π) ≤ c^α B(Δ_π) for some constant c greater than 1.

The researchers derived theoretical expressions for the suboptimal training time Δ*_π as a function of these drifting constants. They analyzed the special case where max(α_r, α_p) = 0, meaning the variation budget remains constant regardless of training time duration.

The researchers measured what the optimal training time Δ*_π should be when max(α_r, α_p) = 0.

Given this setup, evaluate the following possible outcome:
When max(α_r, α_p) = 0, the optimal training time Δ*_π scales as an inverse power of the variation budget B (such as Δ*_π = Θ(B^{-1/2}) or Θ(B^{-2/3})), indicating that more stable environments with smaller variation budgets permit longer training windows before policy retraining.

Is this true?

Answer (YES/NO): NO